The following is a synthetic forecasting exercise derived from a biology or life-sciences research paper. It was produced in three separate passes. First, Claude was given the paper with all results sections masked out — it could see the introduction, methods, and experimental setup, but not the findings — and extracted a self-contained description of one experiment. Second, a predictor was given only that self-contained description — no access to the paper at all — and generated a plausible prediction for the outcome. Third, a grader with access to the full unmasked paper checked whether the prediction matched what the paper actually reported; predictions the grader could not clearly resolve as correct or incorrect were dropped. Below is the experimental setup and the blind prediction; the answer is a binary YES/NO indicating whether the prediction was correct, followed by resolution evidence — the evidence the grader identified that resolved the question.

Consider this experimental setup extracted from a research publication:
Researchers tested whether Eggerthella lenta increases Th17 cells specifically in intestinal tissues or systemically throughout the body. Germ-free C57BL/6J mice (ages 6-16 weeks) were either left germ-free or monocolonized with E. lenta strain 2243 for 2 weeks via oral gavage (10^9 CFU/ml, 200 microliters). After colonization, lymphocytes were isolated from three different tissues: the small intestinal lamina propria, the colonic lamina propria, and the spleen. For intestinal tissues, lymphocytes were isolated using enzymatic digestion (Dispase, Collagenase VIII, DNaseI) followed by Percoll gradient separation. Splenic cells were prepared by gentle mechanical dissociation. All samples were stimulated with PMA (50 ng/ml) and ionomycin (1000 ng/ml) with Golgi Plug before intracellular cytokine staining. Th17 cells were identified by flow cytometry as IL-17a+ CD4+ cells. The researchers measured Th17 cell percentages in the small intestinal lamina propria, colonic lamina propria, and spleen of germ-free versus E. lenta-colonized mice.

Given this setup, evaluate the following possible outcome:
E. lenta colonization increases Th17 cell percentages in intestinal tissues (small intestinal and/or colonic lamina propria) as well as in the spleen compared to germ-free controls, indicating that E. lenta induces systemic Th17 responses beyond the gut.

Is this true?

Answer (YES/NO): NO